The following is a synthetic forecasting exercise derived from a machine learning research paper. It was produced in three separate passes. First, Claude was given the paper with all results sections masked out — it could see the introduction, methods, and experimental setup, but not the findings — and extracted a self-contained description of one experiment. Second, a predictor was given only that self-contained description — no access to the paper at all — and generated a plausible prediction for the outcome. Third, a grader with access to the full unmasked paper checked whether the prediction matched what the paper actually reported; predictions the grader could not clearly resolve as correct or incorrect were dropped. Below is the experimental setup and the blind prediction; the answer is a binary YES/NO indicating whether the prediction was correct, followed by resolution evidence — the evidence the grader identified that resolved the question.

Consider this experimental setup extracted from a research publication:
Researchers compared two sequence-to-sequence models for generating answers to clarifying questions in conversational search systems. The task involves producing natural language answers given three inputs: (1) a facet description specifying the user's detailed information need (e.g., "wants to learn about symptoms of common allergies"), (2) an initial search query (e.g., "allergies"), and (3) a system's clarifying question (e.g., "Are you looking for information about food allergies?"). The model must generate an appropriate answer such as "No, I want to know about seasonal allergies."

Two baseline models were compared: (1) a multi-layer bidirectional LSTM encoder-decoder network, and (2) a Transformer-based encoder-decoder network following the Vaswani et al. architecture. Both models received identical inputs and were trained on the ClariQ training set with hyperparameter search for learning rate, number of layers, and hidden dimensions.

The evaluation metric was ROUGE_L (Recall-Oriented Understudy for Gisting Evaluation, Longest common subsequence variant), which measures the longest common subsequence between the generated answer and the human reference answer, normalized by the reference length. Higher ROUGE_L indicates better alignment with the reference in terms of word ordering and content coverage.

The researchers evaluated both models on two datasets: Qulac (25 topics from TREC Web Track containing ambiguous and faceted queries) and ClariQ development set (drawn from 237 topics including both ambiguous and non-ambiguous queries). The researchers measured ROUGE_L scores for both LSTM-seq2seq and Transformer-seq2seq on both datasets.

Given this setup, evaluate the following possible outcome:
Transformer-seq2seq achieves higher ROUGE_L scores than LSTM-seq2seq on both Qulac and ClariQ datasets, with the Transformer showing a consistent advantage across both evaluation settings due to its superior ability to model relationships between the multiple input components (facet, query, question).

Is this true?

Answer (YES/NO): NO